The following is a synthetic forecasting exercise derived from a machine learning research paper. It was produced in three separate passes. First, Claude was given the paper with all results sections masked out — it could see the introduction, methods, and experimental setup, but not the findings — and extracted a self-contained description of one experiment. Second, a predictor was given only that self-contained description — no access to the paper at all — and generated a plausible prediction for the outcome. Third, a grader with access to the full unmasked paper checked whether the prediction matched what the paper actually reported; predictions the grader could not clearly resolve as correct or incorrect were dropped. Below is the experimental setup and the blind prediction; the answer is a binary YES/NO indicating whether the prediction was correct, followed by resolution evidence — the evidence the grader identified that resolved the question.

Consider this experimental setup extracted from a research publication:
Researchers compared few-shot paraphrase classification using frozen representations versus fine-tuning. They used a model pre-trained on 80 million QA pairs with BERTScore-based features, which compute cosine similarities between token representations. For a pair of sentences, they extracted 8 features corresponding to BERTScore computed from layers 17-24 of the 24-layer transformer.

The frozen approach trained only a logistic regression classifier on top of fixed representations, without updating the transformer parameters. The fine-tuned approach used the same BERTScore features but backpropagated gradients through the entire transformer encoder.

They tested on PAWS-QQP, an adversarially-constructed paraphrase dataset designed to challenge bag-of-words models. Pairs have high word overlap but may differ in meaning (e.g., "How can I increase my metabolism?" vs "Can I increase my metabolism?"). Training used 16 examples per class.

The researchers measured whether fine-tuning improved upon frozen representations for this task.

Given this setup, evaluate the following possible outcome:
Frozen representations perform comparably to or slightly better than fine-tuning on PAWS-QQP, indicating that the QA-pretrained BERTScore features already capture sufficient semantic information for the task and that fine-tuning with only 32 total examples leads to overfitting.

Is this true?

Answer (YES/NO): YES